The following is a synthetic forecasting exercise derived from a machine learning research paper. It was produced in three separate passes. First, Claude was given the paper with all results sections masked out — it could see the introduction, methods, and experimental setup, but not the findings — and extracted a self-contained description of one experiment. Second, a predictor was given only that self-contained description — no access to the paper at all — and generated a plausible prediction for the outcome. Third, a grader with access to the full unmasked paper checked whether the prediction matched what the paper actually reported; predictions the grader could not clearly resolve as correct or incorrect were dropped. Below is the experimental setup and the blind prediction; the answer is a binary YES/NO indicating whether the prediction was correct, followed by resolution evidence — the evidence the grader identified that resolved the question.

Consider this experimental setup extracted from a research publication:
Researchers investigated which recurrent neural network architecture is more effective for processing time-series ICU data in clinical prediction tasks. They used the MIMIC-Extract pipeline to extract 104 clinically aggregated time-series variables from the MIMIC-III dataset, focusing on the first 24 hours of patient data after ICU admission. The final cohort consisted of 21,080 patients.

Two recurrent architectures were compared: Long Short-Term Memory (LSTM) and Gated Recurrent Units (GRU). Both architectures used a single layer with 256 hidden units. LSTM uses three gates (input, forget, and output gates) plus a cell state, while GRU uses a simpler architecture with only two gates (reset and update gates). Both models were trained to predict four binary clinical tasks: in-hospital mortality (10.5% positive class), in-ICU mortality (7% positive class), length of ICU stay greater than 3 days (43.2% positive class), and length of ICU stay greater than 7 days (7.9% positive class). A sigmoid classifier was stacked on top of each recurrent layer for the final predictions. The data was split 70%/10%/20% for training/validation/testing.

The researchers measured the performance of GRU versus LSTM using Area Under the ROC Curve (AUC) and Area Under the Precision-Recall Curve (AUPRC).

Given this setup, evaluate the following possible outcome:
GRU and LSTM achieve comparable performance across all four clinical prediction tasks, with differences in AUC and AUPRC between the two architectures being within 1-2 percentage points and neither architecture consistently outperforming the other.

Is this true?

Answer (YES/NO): NO